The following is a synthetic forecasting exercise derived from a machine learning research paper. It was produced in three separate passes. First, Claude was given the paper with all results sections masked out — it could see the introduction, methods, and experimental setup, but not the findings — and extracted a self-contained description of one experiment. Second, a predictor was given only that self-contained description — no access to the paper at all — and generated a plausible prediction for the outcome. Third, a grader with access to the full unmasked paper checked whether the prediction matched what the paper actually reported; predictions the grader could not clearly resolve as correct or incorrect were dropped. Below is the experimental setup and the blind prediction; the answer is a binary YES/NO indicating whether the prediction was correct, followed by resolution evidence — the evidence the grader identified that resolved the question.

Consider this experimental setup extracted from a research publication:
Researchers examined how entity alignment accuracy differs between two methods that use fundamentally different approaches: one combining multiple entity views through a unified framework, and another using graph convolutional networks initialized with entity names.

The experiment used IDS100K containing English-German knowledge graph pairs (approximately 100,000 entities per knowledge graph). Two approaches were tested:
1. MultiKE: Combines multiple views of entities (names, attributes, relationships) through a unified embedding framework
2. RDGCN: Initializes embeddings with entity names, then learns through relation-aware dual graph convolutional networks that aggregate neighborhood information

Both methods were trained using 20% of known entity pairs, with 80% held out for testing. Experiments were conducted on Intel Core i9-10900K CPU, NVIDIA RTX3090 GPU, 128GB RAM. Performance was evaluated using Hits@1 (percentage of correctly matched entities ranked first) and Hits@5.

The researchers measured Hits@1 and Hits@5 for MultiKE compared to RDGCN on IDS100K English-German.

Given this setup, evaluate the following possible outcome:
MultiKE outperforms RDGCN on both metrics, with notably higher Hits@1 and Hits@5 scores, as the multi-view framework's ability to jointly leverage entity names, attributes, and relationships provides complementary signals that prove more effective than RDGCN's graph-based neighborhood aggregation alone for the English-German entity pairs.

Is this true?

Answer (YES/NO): NO